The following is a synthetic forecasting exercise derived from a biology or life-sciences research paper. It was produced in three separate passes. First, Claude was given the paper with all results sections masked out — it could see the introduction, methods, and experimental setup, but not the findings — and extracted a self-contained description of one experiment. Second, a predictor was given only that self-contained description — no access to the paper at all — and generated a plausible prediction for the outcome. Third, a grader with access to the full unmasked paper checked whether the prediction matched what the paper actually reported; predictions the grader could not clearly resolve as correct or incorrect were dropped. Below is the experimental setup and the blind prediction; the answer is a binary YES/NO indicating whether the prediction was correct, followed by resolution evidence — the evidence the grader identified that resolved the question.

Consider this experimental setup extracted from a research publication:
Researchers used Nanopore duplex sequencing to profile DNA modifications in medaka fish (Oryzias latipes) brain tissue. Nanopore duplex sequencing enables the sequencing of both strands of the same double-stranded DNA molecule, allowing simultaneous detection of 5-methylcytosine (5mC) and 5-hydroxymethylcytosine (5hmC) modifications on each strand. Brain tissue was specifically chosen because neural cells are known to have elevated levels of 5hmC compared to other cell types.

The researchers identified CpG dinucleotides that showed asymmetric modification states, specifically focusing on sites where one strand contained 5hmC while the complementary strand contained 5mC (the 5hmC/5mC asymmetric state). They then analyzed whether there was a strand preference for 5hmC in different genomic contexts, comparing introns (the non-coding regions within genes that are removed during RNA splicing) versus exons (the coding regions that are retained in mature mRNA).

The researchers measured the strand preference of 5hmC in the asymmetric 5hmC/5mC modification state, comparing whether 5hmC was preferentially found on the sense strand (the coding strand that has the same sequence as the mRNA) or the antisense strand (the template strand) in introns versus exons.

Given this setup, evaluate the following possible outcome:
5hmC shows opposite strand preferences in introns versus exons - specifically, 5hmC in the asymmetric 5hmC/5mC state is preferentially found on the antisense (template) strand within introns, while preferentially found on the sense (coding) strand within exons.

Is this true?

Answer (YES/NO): YES